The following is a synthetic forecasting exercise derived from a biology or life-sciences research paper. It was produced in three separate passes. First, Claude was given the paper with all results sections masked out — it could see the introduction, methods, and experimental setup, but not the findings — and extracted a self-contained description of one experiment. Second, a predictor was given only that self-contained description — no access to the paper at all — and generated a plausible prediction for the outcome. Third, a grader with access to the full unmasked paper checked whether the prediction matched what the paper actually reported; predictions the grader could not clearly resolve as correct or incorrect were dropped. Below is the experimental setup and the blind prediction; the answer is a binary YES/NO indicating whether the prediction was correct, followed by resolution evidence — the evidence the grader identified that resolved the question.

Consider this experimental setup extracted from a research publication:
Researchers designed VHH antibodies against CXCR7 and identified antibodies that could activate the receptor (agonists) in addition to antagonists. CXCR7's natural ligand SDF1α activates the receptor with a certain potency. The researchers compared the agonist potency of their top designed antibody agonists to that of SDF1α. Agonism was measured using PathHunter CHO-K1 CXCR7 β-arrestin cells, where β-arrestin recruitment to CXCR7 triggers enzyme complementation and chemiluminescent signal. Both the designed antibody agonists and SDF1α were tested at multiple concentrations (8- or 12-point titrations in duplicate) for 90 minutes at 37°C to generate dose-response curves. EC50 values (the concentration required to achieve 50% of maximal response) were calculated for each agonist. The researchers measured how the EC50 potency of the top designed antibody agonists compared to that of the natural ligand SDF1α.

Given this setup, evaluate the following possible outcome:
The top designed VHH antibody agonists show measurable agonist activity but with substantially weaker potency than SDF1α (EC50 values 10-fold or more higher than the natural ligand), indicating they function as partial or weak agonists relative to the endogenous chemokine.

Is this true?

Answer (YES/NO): NO